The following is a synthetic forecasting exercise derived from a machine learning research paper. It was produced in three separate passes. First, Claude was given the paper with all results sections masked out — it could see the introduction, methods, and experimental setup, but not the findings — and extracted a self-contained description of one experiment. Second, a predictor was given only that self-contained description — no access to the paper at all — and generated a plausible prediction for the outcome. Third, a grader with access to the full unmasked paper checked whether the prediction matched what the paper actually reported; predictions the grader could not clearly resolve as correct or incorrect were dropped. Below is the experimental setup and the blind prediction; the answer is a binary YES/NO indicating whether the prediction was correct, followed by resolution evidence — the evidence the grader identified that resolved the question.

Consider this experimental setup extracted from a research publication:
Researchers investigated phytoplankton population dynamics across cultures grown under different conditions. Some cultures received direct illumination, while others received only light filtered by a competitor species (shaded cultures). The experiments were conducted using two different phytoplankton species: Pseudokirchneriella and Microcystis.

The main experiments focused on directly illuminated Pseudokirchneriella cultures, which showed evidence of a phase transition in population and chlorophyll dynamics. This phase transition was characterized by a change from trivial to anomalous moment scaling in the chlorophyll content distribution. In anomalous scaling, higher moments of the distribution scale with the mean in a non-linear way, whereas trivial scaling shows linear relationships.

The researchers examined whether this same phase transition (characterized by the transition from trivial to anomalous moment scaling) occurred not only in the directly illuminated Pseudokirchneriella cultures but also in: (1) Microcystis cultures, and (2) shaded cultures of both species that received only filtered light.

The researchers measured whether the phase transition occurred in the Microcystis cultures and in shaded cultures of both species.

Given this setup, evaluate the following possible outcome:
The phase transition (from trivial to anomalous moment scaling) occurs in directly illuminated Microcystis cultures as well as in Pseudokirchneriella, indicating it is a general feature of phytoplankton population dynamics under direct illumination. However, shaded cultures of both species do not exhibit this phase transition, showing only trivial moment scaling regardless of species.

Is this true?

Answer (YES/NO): NO